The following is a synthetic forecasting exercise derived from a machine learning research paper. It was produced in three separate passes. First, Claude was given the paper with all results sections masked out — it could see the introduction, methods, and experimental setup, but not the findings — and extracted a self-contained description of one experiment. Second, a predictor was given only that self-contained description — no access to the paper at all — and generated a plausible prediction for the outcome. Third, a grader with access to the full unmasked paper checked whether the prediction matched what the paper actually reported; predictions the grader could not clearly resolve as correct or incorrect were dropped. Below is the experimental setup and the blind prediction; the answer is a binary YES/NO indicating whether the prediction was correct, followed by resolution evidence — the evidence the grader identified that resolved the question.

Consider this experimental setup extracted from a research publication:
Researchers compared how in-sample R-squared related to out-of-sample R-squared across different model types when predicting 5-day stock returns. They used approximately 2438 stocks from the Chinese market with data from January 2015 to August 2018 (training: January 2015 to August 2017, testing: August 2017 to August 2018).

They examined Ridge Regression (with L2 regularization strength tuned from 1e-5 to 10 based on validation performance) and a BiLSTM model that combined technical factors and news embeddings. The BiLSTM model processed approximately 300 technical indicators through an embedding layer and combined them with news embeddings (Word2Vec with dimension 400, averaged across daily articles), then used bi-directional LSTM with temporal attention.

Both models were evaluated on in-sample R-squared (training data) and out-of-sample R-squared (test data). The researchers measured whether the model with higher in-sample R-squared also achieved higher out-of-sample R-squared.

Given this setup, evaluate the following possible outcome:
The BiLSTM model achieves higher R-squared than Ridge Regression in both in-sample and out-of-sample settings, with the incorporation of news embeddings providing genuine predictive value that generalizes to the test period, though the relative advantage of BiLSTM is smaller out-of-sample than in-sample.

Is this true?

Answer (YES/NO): NO